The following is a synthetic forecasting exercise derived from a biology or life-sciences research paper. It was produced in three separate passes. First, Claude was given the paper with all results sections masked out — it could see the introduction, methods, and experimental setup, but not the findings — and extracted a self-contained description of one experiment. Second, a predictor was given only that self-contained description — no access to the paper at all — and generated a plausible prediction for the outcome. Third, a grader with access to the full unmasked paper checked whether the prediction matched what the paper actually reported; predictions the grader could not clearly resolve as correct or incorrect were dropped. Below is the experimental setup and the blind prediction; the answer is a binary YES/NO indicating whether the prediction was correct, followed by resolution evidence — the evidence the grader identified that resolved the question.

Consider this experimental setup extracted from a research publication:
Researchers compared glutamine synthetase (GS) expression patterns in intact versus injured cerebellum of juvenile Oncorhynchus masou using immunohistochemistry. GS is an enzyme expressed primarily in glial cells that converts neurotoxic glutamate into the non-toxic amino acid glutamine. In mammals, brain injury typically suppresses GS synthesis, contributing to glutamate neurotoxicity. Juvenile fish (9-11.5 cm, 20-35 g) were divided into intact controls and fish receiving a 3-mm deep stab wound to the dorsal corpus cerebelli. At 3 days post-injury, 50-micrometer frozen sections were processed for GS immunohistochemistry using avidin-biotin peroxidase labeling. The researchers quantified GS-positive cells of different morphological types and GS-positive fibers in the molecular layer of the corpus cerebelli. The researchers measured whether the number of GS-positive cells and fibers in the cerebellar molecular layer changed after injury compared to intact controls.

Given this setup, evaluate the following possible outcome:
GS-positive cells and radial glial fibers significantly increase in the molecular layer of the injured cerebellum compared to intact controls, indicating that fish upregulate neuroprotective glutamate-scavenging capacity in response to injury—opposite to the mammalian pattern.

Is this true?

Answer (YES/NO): YES